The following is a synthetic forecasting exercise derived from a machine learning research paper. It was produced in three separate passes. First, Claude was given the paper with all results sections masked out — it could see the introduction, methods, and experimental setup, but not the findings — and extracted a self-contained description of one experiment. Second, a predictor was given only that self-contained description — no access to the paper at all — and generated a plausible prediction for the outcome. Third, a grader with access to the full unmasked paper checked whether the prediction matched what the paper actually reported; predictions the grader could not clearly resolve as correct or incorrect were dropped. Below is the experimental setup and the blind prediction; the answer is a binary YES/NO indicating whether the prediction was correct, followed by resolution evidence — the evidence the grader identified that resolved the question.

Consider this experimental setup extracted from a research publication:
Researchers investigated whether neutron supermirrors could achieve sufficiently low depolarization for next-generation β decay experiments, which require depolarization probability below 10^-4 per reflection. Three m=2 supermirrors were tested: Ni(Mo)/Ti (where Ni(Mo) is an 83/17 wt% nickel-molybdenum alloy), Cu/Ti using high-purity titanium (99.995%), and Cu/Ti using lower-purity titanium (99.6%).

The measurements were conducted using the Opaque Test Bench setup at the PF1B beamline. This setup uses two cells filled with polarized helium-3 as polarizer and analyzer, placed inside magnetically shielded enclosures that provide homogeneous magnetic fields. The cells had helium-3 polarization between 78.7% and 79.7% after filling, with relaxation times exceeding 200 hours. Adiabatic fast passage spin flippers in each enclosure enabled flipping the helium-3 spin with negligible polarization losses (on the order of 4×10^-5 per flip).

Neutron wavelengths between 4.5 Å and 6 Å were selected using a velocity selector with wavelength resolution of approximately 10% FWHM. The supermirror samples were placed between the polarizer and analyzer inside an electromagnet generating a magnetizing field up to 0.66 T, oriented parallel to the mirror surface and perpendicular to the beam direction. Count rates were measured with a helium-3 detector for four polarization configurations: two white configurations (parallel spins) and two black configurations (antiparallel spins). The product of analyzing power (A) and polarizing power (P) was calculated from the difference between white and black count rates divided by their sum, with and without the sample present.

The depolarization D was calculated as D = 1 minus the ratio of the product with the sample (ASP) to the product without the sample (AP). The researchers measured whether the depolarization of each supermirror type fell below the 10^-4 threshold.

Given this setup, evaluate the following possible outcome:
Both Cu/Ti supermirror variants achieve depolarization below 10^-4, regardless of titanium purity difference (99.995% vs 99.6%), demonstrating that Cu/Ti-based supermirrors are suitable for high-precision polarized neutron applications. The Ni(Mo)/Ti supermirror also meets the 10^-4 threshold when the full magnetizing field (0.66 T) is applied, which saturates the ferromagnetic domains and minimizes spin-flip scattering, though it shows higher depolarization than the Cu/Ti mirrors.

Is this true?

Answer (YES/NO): NO